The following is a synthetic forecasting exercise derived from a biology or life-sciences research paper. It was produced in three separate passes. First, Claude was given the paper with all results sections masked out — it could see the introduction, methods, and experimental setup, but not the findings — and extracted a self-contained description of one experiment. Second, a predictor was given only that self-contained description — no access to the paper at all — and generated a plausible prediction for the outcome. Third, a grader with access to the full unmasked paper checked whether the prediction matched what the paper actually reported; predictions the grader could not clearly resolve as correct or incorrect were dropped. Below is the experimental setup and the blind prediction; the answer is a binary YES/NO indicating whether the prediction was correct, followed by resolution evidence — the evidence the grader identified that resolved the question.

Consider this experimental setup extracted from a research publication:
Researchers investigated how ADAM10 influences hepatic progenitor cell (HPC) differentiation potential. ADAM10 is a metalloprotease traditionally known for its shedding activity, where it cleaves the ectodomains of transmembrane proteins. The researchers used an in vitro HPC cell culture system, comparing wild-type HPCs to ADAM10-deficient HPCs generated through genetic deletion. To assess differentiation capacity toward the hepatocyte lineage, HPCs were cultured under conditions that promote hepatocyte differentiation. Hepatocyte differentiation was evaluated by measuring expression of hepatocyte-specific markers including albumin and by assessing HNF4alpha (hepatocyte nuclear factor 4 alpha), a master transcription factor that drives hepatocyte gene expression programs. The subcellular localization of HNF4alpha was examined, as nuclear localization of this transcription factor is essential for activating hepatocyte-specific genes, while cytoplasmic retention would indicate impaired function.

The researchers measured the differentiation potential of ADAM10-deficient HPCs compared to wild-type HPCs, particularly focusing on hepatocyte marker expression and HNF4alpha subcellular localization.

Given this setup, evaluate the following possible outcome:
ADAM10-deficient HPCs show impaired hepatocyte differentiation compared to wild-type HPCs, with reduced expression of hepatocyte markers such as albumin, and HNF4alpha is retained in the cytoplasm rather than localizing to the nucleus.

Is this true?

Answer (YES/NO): NO